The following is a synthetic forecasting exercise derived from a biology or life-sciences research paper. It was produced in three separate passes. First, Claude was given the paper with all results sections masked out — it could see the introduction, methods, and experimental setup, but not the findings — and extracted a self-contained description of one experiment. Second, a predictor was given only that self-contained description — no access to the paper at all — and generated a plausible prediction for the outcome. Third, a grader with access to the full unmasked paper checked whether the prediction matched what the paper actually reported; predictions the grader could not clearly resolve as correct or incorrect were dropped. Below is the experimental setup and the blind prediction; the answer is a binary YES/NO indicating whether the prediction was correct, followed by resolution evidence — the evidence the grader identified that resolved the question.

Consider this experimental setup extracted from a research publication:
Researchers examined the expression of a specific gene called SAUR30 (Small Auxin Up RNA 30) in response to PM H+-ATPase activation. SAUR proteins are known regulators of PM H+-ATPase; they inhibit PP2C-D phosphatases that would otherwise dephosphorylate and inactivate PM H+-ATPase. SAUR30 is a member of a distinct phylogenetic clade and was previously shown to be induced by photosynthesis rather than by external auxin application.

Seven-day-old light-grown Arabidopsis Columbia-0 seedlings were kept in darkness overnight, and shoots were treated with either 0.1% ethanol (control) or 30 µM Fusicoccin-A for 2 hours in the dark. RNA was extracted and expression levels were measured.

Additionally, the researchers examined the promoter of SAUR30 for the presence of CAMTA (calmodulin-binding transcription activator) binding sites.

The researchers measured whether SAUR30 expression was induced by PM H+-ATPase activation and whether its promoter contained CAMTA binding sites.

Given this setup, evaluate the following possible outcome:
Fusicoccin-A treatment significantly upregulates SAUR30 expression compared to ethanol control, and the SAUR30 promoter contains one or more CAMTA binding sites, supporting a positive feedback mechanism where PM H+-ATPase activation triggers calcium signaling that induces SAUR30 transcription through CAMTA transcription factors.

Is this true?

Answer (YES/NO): YES